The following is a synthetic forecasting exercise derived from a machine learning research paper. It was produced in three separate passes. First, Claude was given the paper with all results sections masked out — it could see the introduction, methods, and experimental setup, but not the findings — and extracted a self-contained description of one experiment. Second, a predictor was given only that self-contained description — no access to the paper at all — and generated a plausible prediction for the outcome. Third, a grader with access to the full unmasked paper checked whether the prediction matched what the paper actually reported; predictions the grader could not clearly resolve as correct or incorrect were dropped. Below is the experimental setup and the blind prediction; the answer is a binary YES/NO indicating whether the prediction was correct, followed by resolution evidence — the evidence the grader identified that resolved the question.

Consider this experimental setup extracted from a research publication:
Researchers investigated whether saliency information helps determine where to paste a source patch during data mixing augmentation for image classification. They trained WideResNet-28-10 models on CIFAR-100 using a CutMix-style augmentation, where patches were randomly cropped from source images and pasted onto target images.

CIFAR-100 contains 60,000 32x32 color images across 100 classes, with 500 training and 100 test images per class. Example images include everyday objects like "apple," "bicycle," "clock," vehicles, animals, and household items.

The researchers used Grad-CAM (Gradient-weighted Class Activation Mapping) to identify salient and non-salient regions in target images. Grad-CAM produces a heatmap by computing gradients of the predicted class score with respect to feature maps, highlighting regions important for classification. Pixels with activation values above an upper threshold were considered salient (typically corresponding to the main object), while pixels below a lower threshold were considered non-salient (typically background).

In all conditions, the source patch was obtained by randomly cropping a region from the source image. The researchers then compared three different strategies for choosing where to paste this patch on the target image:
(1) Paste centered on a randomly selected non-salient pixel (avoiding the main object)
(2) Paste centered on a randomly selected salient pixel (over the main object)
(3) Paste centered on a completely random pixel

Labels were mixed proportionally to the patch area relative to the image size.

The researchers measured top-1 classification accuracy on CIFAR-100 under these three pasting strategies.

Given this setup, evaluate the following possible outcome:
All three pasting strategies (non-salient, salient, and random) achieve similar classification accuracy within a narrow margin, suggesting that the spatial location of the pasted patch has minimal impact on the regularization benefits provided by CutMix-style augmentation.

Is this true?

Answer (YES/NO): NO